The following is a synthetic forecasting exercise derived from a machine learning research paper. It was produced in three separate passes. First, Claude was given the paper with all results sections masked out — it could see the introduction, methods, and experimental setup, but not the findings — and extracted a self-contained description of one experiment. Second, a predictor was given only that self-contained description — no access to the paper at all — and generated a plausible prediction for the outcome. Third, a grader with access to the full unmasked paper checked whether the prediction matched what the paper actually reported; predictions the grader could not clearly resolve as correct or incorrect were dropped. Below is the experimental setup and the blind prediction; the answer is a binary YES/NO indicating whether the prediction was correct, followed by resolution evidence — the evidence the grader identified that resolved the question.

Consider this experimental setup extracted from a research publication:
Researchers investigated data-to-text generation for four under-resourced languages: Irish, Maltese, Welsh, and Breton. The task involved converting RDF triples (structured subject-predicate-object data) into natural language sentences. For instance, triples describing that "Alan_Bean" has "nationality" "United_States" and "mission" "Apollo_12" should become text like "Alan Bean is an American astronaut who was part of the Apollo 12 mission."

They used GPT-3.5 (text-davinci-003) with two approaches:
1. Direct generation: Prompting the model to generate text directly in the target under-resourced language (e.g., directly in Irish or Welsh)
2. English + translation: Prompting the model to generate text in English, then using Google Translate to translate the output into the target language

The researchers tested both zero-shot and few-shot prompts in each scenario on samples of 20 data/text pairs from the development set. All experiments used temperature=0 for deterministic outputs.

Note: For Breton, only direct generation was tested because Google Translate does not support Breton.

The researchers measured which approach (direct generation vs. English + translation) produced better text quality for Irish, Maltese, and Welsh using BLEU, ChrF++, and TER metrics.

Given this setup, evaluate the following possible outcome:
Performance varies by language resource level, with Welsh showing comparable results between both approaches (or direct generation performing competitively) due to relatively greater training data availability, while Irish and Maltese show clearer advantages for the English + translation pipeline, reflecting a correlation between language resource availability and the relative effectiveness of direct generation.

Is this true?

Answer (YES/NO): NO